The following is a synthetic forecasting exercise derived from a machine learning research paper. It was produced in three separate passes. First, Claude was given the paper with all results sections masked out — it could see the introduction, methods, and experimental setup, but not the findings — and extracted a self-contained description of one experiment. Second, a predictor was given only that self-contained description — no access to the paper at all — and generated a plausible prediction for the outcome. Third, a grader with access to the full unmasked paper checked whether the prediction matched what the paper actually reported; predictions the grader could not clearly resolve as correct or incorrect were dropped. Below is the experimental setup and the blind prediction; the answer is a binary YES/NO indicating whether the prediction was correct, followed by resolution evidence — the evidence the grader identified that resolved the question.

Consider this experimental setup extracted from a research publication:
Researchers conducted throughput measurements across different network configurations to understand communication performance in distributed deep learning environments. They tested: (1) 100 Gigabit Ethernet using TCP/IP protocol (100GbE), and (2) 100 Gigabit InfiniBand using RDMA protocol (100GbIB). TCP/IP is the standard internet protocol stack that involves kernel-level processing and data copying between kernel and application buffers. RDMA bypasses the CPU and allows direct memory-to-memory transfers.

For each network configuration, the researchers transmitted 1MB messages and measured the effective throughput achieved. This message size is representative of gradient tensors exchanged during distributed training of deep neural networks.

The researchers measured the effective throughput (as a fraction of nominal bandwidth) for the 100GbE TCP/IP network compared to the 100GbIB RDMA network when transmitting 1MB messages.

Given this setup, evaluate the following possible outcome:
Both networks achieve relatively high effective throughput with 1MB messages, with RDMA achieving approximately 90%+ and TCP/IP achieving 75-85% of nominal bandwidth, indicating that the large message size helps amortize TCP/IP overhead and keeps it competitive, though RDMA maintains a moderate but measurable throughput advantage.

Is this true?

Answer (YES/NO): NO